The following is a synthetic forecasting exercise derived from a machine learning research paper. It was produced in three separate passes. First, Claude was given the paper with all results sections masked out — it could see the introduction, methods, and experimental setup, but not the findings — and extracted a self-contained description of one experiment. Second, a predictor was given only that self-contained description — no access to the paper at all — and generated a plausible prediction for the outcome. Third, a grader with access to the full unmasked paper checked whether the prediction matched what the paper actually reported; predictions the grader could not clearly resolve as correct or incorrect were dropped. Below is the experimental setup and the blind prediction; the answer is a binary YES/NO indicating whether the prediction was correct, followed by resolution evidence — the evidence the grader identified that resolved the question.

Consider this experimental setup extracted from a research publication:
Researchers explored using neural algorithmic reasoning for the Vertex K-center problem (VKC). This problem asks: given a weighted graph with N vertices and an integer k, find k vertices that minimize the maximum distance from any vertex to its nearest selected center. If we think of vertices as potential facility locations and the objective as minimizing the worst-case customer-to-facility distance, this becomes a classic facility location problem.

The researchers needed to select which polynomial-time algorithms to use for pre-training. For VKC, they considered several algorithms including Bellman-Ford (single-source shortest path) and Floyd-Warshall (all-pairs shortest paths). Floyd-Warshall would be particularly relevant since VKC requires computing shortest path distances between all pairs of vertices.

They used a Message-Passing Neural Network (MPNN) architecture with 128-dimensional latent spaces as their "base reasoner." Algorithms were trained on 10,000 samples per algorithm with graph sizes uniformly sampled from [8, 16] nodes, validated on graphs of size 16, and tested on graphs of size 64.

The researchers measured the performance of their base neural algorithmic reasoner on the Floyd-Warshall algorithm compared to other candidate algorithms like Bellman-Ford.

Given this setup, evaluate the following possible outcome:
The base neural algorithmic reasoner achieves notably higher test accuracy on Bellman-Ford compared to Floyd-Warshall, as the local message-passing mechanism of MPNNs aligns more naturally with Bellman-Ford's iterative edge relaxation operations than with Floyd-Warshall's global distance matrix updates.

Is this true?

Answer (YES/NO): YES